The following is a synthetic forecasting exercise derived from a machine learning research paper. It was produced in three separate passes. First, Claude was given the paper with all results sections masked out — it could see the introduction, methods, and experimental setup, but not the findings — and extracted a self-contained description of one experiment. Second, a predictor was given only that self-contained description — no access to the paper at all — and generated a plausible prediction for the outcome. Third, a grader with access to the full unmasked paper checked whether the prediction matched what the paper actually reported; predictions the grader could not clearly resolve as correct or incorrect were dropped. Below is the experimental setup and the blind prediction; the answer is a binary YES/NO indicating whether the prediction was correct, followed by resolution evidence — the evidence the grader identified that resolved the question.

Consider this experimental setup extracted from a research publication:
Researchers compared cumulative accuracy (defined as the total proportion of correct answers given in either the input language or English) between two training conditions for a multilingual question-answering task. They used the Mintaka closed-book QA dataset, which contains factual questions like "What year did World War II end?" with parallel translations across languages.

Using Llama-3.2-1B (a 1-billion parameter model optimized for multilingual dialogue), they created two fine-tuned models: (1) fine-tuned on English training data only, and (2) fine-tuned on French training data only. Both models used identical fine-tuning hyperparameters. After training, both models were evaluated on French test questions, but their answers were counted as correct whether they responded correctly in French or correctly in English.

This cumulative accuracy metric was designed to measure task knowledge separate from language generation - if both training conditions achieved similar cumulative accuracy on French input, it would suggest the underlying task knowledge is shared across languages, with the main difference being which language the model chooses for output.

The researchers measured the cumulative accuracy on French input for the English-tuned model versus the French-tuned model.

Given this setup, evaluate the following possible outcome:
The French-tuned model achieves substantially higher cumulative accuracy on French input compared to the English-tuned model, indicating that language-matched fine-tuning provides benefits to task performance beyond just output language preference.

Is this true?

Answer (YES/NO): NO